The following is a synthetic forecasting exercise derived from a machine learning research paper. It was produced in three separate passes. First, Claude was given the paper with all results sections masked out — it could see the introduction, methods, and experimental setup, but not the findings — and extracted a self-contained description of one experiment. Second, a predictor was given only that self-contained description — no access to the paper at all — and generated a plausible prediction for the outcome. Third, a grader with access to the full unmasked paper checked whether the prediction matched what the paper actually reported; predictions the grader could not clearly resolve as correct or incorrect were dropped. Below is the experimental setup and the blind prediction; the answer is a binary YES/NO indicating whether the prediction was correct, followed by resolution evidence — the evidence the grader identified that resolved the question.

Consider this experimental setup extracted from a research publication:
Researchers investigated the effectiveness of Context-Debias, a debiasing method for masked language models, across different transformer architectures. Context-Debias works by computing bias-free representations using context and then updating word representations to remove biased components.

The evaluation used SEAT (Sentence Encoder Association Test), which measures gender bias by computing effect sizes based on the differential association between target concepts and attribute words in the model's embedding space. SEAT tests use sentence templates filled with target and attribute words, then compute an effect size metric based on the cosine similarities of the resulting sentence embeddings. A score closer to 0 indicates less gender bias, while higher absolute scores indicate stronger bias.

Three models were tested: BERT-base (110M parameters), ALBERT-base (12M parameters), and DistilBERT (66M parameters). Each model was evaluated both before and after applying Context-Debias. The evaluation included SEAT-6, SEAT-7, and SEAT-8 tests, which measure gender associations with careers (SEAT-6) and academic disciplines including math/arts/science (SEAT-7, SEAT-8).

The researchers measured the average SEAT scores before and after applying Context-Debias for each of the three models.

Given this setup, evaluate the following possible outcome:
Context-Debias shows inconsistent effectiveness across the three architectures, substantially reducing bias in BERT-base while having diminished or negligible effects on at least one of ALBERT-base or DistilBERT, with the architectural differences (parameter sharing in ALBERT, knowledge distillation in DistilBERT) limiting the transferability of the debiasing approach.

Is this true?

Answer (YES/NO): NO